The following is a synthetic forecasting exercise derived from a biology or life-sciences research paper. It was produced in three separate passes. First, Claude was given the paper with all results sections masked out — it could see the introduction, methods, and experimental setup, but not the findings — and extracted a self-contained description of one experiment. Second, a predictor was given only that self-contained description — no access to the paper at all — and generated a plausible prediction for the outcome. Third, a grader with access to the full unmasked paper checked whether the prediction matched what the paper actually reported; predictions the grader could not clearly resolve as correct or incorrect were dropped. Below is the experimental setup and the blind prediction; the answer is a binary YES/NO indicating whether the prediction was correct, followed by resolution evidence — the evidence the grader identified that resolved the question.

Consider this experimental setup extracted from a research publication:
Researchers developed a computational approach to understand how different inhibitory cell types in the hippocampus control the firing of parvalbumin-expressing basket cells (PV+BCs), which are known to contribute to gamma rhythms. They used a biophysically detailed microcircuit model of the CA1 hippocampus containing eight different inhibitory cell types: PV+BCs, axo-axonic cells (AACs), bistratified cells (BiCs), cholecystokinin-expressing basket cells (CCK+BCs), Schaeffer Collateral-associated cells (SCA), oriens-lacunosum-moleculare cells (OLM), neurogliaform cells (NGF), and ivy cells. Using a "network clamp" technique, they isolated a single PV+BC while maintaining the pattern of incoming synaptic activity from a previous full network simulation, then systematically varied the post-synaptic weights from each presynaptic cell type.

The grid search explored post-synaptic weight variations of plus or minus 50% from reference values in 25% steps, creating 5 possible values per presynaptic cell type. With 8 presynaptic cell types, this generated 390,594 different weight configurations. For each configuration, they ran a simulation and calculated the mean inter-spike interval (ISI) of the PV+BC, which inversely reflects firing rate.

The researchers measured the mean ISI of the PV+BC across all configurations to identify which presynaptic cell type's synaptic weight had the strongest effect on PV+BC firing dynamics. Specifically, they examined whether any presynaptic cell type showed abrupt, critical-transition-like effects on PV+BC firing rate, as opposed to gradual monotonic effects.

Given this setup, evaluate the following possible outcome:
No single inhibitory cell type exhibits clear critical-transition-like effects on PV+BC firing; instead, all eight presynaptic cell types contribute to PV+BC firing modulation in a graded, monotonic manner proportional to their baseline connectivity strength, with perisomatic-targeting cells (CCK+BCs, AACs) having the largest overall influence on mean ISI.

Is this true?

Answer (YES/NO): NO